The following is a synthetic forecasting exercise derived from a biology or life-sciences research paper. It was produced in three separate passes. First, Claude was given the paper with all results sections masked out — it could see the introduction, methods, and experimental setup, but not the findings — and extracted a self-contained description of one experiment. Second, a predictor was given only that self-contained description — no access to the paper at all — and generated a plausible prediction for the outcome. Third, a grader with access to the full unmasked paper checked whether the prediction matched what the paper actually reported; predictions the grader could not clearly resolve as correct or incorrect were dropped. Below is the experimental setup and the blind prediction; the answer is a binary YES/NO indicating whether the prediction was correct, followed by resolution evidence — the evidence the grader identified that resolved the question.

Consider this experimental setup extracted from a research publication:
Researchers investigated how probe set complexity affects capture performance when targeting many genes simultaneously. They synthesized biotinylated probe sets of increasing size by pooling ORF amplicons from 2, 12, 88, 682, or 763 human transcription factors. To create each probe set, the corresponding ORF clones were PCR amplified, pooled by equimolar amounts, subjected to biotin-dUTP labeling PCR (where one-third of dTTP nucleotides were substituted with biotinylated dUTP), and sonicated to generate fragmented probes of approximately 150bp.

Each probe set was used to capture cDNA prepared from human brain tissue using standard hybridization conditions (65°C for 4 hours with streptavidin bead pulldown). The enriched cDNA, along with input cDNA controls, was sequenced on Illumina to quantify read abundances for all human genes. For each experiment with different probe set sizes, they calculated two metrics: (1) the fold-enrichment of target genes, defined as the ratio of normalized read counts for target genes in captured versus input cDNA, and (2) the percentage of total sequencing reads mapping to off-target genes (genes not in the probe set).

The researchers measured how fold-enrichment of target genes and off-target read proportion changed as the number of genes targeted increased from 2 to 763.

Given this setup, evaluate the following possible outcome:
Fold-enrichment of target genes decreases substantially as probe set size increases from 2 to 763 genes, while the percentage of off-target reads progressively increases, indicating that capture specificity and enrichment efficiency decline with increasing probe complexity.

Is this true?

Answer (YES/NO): NO